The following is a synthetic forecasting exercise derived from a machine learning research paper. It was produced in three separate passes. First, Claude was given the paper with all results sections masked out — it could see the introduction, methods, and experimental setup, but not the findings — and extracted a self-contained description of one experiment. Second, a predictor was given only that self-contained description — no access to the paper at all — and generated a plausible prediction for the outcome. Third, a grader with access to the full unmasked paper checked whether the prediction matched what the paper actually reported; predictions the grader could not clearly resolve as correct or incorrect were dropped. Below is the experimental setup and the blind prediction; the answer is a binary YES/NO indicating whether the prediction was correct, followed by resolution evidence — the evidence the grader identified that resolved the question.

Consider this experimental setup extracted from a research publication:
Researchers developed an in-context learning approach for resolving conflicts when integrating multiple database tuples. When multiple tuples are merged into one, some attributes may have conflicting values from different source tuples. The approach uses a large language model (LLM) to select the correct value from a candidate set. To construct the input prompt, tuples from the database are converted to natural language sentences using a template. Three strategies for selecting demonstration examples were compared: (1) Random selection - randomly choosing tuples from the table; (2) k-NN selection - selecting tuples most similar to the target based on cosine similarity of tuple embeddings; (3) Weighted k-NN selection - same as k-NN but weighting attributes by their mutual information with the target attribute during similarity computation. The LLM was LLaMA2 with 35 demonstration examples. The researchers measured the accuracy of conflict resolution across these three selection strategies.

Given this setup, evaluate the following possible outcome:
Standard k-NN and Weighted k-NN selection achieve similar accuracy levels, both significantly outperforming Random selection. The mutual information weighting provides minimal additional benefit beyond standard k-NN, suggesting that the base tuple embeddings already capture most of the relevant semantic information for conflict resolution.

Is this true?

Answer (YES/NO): NO